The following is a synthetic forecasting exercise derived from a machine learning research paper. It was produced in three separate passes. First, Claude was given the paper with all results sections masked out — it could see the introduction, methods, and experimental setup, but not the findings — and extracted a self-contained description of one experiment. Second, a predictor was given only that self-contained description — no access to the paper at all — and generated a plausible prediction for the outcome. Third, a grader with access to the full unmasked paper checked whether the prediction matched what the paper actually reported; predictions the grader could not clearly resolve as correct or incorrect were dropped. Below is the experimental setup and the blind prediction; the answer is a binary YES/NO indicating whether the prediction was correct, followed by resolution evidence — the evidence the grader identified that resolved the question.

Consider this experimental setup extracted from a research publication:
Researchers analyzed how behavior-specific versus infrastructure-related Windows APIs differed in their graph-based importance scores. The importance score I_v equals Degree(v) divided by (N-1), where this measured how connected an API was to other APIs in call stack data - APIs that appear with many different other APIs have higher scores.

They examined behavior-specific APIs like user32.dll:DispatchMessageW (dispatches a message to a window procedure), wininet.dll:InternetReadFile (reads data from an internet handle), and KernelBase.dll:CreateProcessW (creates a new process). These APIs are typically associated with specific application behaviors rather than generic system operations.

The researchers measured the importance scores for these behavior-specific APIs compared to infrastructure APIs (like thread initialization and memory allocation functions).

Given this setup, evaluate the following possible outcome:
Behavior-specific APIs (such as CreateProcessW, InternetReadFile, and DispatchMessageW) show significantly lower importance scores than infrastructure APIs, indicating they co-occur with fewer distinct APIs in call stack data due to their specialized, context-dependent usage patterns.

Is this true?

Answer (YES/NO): YES